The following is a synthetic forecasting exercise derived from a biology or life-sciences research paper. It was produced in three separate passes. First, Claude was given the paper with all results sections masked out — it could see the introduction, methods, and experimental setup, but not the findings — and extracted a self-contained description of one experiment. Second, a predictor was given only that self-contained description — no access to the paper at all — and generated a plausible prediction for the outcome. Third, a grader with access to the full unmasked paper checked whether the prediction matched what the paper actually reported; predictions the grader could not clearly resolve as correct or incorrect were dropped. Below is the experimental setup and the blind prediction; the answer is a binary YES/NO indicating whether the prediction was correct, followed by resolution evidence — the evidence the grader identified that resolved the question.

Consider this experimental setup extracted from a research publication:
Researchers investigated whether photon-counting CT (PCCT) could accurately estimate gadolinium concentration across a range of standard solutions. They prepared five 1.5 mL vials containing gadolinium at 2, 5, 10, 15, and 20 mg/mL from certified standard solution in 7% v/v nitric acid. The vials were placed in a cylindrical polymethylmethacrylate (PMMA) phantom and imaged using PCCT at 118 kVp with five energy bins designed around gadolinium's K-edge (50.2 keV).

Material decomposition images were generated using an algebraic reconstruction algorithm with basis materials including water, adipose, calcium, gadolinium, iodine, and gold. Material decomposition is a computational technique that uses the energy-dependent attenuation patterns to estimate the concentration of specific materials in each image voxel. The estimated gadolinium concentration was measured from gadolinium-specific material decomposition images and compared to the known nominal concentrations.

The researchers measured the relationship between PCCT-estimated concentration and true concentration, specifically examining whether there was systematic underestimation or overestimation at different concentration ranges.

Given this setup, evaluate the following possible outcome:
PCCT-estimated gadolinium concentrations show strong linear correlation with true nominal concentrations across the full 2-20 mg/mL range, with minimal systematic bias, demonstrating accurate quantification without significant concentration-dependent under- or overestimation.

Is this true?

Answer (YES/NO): YES